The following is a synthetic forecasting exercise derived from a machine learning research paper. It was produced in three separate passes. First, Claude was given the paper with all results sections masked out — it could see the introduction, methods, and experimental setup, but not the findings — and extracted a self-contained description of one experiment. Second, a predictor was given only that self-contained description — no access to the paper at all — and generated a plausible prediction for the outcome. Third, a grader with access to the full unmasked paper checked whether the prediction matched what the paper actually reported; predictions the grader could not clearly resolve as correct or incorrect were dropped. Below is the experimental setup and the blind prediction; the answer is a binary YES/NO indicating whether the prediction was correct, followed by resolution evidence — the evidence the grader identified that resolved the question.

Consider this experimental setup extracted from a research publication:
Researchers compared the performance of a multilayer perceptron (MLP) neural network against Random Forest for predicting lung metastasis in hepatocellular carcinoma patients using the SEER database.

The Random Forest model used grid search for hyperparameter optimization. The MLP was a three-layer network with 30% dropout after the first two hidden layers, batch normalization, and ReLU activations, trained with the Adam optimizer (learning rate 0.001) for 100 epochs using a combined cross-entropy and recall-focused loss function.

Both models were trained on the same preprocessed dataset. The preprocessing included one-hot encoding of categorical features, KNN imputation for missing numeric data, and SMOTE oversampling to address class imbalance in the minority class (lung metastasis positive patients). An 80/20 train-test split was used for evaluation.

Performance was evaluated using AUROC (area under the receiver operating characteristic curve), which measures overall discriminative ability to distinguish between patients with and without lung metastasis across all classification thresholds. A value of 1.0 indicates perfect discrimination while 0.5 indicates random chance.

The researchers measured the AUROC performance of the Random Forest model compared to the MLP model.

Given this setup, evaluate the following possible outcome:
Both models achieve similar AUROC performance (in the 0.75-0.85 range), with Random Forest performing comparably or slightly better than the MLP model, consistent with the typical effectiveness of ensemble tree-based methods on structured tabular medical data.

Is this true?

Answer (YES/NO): YES